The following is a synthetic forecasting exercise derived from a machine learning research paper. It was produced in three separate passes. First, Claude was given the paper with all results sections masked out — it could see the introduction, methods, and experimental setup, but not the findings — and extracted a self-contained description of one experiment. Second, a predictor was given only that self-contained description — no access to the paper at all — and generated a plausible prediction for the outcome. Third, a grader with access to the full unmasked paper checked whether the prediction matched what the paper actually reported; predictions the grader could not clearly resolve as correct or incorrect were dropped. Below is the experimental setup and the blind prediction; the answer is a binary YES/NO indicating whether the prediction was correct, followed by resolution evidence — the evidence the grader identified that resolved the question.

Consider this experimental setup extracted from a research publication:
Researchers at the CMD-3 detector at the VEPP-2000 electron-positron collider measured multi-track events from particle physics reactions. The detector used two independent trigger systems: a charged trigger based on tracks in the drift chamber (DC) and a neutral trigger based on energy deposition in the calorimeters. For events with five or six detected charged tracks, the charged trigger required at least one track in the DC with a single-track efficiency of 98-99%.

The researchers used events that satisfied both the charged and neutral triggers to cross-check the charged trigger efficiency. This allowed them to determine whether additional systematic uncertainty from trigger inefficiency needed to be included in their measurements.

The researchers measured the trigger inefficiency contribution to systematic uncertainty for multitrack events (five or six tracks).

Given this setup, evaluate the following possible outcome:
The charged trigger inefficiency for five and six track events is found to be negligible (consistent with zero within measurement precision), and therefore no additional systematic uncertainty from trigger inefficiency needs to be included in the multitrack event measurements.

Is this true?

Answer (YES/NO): YES